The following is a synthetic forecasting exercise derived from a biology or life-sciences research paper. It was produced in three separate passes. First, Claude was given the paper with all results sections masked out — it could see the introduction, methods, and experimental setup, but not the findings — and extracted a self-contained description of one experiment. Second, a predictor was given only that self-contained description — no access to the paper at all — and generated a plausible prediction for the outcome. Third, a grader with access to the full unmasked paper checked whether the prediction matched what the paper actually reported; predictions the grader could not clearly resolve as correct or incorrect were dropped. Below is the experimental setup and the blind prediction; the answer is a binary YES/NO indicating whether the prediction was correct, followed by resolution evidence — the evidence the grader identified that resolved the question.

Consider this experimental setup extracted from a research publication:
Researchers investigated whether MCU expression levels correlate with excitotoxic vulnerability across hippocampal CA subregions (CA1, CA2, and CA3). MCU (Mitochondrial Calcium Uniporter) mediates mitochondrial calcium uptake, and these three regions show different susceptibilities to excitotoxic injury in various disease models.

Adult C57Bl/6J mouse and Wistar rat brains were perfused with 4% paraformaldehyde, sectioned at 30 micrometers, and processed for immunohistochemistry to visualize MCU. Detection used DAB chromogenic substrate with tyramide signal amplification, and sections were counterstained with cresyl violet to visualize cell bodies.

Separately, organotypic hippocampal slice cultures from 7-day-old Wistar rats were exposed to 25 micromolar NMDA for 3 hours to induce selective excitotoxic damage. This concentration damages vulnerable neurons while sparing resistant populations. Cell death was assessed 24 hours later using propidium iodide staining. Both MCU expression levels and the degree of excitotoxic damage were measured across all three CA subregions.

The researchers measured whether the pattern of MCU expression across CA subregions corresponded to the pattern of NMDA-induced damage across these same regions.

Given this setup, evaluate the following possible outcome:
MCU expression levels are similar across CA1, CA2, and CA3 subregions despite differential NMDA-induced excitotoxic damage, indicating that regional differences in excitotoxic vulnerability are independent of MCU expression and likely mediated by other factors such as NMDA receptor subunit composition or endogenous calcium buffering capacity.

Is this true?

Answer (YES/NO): NO